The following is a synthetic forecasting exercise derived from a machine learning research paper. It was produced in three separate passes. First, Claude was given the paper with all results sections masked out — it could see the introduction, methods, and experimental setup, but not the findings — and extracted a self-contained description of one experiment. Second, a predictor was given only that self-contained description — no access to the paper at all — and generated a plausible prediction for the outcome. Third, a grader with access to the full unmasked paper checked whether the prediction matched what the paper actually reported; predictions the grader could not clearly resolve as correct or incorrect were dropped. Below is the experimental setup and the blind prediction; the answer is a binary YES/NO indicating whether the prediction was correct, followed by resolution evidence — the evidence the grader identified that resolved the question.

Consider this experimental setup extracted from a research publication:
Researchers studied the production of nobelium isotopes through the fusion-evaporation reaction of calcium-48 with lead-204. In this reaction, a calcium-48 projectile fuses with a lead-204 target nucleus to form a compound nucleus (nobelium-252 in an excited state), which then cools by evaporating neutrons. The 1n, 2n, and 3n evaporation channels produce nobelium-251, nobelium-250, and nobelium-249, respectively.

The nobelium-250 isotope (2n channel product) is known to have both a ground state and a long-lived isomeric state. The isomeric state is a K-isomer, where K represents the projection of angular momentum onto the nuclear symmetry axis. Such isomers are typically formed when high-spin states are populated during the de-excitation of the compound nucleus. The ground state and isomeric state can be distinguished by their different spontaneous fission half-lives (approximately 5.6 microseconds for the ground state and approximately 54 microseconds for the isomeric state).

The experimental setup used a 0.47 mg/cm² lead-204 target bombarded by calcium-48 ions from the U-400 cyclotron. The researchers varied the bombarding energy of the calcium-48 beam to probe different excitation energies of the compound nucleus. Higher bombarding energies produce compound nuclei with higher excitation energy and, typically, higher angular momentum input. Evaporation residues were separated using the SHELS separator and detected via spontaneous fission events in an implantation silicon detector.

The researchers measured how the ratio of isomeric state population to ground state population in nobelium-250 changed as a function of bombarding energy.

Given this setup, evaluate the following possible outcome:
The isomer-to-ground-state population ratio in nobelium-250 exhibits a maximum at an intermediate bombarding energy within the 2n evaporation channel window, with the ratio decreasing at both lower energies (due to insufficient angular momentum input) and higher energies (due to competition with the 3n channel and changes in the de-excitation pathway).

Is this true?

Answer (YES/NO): NO